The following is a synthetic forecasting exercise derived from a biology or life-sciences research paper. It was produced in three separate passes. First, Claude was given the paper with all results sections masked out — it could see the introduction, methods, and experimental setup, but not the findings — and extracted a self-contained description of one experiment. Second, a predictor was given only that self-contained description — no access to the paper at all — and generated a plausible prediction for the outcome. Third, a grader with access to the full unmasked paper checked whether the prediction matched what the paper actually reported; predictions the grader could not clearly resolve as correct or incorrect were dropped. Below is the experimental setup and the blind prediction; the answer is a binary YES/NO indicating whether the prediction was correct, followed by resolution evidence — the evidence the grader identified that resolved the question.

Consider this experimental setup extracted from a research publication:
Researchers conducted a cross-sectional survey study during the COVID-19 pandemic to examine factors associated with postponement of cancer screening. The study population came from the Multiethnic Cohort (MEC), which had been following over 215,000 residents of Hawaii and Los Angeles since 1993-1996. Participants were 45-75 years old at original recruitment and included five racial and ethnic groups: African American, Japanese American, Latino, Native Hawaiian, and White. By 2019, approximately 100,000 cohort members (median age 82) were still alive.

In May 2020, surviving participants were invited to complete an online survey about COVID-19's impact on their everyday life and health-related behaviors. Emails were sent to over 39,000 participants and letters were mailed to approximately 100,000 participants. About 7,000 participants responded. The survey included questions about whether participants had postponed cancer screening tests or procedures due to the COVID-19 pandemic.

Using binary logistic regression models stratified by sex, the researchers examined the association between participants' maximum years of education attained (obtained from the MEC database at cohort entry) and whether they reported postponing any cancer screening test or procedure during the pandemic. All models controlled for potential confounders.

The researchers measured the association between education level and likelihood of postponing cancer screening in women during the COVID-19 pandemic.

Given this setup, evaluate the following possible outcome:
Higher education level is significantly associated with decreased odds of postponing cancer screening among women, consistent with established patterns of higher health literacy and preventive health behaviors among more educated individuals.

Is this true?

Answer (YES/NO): NO